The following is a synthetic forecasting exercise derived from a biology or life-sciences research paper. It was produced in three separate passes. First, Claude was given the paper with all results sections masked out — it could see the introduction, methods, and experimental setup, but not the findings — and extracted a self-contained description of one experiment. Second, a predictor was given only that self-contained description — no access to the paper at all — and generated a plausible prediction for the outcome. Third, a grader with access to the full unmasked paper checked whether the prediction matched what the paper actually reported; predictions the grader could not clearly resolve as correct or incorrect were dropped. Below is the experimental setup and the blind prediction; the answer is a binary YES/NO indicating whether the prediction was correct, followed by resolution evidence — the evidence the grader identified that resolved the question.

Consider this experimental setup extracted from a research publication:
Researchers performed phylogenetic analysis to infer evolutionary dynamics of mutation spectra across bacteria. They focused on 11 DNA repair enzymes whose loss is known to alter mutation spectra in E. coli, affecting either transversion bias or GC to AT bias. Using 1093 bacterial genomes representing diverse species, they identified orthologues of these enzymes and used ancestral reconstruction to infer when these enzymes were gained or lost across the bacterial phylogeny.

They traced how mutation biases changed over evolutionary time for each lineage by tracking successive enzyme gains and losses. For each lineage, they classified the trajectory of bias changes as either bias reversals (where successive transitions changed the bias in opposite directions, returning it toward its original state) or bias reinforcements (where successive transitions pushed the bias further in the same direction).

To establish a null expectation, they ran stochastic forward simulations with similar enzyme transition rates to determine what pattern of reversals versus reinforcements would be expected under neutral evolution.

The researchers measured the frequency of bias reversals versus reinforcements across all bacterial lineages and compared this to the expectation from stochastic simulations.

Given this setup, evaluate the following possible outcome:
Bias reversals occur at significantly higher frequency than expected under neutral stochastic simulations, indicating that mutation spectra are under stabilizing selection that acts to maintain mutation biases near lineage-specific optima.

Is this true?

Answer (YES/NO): NO